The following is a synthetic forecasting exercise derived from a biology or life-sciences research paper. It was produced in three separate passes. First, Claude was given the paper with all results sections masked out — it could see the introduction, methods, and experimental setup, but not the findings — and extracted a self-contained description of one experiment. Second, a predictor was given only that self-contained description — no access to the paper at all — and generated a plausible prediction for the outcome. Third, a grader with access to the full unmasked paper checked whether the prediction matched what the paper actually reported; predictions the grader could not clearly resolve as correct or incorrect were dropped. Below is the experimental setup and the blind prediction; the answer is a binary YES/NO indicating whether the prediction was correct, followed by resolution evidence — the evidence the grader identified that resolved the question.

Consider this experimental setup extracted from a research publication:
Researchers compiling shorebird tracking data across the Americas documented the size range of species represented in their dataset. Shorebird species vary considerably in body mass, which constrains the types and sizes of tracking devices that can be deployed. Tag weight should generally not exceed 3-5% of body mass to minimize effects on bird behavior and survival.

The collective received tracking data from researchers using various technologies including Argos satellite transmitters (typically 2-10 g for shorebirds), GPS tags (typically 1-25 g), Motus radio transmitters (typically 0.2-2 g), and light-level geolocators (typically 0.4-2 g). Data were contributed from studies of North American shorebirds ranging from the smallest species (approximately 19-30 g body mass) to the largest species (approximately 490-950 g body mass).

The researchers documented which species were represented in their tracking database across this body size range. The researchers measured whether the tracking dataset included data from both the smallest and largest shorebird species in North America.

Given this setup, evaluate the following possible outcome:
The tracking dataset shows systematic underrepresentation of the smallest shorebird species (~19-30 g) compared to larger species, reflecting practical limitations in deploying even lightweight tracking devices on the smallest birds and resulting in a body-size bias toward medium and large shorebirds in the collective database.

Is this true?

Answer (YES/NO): NO